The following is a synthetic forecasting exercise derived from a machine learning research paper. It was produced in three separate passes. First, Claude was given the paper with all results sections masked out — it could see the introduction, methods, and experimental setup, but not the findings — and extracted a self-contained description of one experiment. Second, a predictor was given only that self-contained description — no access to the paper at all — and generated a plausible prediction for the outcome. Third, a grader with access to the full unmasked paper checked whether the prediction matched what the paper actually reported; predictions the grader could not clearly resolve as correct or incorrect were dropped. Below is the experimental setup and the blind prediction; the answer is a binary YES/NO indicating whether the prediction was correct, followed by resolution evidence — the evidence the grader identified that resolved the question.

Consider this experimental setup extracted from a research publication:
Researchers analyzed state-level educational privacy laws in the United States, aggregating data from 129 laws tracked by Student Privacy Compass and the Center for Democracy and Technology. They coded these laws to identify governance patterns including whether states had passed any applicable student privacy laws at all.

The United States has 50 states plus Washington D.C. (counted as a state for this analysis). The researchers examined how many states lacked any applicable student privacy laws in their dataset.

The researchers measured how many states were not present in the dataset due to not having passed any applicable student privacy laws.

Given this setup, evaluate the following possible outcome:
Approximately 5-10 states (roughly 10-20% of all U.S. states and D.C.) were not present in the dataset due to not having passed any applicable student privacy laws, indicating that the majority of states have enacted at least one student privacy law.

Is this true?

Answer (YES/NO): YES